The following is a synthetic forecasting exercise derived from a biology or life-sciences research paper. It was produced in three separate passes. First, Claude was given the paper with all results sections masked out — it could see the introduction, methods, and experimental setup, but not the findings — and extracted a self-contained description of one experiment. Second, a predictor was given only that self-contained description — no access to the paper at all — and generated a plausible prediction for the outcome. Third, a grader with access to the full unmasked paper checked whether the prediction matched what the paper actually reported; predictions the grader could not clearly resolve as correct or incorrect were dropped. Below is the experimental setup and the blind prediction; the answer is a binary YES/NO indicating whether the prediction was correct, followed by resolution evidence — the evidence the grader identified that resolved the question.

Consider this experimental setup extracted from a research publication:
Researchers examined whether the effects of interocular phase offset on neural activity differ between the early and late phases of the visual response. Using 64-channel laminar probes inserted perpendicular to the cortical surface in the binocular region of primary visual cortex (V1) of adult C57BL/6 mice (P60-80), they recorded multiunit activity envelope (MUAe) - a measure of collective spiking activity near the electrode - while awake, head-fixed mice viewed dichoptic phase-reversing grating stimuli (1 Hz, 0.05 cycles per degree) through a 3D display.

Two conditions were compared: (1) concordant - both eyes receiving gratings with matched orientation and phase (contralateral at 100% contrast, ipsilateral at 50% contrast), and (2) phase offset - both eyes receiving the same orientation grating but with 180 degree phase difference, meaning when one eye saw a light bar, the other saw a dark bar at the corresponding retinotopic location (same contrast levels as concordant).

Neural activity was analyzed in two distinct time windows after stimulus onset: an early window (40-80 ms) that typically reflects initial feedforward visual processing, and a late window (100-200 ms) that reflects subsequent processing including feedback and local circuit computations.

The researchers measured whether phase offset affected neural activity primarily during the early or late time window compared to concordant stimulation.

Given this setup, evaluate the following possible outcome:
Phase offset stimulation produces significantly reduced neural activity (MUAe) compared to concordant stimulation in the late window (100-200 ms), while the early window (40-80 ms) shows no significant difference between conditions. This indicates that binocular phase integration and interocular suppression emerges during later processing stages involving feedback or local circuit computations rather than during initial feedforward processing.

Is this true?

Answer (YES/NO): NO